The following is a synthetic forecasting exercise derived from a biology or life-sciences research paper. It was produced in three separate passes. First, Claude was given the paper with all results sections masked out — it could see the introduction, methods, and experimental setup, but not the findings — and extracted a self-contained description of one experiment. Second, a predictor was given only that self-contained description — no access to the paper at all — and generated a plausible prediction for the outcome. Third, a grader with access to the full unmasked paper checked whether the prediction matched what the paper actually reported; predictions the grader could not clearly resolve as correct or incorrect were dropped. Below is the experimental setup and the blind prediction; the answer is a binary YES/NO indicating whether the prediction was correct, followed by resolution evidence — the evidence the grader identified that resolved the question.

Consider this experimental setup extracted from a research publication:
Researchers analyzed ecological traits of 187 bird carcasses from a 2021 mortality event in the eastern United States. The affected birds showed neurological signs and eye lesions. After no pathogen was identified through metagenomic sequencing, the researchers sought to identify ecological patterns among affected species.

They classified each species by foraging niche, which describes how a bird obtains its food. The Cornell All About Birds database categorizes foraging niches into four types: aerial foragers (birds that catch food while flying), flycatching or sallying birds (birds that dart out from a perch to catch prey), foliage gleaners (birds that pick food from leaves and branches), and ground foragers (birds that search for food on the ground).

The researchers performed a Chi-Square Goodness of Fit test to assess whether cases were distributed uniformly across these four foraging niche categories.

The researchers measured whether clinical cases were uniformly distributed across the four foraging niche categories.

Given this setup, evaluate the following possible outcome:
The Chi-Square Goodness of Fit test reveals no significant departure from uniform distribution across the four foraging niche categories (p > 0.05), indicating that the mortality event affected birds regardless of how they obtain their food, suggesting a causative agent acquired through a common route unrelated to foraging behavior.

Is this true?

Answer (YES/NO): NO